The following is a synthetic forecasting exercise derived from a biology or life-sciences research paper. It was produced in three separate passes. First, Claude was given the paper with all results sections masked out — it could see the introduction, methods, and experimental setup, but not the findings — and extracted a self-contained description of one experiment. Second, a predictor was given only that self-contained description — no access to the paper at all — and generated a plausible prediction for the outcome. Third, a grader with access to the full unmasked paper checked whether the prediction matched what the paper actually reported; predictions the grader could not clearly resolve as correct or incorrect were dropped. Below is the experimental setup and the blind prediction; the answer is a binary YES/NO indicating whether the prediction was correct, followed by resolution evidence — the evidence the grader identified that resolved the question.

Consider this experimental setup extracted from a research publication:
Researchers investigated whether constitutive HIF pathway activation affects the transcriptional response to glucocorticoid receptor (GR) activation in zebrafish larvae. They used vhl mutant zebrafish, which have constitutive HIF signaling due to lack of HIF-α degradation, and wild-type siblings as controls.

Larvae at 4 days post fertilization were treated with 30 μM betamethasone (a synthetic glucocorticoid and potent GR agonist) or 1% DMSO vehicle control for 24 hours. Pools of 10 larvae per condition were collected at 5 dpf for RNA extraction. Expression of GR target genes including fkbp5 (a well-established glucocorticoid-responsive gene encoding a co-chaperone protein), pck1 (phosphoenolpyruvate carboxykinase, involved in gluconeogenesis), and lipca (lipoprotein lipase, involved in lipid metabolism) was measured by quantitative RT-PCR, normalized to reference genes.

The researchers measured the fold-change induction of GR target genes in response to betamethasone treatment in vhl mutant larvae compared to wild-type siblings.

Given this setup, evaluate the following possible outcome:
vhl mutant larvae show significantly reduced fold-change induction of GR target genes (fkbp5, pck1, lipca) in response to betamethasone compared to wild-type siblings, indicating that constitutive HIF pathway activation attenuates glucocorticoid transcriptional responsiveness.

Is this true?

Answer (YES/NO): YES